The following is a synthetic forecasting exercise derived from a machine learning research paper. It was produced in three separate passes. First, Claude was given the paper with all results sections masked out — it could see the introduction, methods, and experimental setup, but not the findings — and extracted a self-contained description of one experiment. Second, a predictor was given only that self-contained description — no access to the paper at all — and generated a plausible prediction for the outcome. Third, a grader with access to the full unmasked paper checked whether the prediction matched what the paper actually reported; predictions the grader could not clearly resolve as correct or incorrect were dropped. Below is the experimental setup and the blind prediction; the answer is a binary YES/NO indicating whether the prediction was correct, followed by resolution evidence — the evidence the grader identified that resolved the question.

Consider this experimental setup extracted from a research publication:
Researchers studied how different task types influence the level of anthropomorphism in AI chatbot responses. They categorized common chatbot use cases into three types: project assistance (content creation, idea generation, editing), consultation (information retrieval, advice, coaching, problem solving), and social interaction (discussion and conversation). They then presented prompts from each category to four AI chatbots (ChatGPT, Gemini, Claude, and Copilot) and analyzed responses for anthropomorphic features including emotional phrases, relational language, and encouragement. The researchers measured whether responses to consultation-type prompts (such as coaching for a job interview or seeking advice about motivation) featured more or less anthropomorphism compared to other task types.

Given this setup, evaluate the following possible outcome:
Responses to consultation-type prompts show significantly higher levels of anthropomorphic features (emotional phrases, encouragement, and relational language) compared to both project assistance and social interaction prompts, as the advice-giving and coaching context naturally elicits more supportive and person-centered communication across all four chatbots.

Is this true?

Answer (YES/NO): NO